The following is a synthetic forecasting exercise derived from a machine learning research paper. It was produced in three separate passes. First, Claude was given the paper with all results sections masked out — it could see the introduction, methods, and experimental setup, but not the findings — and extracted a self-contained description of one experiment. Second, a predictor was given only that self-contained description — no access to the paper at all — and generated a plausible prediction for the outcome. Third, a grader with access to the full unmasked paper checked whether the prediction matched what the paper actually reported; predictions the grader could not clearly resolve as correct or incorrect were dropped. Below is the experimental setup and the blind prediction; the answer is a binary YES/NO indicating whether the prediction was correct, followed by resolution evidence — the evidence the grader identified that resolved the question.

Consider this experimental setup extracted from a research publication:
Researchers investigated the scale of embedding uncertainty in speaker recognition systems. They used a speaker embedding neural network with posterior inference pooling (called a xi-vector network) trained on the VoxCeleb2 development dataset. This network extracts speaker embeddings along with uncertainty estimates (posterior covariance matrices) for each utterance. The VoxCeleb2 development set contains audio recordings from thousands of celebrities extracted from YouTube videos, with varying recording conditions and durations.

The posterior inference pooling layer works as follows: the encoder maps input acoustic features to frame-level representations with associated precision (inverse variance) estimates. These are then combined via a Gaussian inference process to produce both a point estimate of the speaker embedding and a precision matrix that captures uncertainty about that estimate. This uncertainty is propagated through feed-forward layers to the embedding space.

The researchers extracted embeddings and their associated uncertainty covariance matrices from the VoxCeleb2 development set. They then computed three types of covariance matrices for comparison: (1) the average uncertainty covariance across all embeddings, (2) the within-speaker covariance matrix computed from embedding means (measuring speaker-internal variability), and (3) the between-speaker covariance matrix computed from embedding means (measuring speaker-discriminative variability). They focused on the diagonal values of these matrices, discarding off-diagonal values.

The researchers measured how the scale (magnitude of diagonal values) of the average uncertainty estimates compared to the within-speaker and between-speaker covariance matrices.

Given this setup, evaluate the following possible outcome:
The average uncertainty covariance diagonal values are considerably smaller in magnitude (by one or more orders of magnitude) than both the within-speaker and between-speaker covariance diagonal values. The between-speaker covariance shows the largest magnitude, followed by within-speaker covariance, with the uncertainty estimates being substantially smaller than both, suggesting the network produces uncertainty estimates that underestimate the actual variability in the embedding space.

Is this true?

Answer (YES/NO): NO